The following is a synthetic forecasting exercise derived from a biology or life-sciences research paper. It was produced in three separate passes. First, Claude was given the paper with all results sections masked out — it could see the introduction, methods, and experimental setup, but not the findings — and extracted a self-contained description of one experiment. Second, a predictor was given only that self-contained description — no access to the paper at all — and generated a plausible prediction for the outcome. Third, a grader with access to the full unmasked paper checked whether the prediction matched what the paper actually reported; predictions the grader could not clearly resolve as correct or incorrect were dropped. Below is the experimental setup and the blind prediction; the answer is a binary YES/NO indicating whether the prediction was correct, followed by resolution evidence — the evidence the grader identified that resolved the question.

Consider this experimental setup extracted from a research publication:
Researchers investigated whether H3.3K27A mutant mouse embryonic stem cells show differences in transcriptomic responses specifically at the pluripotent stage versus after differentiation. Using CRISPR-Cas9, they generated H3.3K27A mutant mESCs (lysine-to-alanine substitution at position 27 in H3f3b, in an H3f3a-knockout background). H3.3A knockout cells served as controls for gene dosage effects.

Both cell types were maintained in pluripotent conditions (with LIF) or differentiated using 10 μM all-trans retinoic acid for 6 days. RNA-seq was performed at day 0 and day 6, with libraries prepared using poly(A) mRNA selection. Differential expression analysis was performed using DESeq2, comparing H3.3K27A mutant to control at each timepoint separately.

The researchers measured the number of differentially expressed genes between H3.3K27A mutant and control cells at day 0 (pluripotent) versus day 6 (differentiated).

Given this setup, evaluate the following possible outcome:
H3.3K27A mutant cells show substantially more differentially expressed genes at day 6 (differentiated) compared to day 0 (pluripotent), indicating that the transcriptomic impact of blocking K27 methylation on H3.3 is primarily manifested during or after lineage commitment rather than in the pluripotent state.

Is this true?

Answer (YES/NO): YES